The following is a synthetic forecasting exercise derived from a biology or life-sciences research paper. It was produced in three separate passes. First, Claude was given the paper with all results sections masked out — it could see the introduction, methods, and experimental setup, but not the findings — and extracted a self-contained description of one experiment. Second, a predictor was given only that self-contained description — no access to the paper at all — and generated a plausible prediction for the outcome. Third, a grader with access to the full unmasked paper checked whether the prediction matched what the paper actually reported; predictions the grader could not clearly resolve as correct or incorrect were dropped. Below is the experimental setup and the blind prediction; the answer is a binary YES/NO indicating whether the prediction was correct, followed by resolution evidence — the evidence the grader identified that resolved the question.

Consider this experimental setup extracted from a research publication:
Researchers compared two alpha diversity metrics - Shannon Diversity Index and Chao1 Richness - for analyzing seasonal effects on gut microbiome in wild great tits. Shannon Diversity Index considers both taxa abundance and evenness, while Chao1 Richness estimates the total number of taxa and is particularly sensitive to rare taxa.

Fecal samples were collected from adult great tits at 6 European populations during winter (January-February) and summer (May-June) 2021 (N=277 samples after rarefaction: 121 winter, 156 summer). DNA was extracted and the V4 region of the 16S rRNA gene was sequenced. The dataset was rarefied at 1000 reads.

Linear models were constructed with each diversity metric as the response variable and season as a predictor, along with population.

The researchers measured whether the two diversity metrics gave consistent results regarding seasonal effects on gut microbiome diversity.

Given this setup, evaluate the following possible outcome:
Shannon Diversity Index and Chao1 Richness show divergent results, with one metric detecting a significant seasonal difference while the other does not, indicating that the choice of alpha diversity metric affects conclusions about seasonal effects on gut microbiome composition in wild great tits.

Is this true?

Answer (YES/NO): YES